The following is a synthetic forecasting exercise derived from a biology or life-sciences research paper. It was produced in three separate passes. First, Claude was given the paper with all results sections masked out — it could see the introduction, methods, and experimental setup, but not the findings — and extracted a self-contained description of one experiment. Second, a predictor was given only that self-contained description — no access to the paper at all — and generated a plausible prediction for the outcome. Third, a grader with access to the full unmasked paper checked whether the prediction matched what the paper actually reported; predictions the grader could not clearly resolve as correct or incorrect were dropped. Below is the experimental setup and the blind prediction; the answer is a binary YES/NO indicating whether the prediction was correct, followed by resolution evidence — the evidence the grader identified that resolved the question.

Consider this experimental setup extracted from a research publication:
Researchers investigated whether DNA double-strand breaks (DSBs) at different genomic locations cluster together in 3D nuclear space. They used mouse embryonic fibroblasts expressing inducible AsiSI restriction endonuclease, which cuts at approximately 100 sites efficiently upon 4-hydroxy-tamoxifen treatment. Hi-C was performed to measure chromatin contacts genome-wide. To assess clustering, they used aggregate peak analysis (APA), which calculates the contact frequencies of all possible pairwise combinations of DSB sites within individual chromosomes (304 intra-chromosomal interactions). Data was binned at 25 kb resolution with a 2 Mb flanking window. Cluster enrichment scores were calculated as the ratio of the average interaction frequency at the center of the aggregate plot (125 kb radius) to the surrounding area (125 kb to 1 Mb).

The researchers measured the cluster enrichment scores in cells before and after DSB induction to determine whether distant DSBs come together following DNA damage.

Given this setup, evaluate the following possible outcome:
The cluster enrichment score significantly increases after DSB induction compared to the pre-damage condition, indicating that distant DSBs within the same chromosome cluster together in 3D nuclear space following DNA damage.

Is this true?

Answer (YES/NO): YES